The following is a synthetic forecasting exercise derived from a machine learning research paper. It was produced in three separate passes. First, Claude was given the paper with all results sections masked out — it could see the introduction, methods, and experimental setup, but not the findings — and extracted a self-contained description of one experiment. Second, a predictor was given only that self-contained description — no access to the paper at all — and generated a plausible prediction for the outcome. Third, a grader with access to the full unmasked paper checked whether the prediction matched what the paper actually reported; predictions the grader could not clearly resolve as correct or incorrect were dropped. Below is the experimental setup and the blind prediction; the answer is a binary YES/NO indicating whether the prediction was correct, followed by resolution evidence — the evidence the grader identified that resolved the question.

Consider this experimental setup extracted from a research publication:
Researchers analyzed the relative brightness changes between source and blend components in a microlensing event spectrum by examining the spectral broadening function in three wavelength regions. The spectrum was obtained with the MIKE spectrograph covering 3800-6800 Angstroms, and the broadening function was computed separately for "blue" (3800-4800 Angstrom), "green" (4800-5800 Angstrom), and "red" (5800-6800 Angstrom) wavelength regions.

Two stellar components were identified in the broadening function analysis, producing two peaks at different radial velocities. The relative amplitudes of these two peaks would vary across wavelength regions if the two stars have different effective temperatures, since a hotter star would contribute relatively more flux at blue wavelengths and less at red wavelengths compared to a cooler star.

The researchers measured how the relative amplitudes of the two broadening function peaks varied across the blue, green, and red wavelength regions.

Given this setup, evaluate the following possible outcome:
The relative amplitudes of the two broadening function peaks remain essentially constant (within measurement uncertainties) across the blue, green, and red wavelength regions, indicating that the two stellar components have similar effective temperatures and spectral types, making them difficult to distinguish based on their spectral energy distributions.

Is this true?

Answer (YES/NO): NO